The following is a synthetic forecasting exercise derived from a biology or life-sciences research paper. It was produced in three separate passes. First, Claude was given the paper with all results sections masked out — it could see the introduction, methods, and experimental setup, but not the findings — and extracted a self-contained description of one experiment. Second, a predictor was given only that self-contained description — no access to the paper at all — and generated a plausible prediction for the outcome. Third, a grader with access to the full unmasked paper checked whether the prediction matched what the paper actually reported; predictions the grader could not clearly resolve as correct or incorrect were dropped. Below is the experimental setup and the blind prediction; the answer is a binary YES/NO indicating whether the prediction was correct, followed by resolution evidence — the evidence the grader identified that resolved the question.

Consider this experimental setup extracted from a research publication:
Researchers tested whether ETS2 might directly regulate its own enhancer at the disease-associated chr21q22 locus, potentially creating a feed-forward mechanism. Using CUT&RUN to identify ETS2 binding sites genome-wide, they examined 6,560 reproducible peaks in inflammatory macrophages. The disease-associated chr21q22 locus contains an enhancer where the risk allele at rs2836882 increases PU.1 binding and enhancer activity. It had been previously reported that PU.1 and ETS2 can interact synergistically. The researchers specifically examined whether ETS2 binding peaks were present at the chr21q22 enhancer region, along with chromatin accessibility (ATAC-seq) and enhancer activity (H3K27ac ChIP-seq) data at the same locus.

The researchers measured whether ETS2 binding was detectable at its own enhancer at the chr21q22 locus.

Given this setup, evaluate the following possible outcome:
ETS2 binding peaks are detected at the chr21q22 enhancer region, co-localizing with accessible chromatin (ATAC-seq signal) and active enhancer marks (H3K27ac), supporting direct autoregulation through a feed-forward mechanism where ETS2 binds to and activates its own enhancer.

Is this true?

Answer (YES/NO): YES